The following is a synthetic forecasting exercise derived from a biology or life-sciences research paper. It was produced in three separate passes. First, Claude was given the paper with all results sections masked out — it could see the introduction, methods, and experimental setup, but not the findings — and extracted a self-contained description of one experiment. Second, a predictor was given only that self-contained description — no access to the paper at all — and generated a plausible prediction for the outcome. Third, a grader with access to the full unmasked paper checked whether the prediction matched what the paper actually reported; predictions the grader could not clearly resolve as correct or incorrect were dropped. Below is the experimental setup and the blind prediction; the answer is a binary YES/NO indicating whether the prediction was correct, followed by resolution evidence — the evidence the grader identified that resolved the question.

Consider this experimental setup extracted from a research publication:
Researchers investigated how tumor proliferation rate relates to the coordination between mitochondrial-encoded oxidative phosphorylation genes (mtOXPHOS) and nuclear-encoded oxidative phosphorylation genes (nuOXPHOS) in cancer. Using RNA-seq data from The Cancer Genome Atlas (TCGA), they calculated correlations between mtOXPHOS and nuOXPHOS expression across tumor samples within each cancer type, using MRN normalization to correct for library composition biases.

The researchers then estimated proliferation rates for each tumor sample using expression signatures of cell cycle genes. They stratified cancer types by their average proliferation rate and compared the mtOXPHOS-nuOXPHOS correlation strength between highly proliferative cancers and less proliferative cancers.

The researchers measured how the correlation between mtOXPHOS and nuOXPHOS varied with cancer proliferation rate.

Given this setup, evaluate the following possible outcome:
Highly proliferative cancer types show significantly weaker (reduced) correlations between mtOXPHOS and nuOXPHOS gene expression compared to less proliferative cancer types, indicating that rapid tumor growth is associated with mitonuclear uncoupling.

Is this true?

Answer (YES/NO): YES